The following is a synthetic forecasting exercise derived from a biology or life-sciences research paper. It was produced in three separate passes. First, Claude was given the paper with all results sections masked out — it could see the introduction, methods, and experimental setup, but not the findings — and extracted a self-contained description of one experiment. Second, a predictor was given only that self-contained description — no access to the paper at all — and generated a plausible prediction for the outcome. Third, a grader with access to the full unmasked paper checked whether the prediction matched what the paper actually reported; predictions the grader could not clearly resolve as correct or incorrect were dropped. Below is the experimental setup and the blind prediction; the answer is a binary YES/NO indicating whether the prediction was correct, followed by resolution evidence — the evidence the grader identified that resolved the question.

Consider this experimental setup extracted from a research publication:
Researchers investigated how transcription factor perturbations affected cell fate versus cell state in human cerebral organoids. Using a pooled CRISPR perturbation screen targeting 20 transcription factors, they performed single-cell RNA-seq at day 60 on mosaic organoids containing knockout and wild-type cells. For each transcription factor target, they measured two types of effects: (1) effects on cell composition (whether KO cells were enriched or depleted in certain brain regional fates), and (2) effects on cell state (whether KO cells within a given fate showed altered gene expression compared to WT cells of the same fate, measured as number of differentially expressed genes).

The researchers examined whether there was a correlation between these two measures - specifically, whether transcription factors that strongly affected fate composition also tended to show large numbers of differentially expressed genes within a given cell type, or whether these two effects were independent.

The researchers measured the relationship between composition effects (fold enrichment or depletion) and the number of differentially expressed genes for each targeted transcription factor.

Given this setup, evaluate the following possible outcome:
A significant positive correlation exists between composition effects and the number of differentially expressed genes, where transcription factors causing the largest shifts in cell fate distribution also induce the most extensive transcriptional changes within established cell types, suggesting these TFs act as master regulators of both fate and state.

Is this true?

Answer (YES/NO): NO